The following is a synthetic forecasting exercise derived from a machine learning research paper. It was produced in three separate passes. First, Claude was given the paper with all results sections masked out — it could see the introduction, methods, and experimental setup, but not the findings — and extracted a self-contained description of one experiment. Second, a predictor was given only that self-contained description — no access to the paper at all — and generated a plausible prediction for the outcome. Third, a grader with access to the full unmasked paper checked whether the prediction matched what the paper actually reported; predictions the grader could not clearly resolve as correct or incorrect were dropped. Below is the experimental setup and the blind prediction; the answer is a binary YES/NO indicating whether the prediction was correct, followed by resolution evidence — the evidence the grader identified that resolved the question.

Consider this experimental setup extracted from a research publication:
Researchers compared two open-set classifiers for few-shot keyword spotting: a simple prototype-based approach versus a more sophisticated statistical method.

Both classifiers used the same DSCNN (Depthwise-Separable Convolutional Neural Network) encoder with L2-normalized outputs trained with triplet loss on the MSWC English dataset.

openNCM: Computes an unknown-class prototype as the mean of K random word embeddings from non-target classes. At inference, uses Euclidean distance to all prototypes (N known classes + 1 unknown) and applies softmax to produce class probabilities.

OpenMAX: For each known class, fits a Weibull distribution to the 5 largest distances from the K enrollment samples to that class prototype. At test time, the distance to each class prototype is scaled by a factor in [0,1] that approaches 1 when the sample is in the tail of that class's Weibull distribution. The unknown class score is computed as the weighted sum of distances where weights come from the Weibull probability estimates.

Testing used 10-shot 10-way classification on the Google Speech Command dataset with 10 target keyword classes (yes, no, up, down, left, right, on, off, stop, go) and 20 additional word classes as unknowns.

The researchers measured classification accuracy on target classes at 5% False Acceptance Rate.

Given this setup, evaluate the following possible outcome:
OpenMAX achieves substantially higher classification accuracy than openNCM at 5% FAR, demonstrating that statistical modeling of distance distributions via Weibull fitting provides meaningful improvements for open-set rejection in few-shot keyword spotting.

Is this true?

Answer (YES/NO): NO